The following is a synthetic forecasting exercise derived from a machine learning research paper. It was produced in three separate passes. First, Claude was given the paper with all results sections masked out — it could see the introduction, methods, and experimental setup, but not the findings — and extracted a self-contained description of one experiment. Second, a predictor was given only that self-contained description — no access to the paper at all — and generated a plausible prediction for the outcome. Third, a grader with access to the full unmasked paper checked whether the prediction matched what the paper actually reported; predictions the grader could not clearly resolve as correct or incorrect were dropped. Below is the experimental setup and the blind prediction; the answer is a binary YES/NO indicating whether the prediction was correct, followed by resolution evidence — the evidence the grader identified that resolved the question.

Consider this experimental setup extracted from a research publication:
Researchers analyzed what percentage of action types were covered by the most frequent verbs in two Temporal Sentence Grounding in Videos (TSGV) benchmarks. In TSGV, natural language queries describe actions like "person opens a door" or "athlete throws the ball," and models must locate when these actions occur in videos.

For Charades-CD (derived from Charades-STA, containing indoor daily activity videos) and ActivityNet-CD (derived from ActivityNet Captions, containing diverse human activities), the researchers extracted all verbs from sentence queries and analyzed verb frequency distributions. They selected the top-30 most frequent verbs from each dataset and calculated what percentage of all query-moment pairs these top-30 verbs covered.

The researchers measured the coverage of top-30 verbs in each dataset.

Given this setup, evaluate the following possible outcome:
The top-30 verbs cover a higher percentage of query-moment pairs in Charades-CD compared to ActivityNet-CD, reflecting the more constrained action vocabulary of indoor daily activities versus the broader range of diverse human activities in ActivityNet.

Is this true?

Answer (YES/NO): YES